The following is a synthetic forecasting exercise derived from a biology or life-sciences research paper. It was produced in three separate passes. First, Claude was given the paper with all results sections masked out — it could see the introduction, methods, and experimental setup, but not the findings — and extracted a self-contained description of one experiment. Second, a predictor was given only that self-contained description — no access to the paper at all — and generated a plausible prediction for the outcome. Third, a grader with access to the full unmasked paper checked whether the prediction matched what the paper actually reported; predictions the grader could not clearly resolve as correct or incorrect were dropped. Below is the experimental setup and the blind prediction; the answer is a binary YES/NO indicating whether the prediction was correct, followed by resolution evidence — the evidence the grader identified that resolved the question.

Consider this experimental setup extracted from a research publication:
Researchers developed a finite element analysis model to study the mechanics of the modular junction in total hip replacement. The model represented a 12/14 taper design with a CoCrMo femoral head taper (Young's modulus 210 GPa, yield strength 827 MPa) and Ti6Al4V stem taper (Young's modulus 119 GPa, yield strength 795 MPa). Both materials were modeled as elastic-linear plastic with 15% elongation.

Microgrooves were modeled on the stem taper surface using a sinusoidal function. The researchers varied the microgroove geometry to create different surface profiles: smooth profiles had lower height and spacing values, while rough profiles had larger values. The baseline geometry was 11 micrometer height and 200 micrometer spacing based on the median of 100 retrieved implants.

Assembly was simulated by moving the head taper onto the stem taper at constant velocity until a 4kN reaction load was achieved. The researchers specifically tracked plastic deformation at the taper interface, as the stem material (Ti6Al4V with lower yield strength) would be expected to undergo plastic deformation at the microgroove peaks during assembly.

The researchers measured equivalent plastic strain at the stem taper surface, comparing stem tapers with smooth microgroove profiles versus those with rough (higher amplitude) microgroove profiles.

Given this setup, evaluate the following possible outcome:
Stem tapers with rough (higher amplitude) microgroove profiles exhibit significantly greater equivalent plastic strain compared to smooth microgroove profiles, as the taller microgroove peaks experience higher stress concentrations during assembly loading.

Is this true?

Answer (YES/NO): YES